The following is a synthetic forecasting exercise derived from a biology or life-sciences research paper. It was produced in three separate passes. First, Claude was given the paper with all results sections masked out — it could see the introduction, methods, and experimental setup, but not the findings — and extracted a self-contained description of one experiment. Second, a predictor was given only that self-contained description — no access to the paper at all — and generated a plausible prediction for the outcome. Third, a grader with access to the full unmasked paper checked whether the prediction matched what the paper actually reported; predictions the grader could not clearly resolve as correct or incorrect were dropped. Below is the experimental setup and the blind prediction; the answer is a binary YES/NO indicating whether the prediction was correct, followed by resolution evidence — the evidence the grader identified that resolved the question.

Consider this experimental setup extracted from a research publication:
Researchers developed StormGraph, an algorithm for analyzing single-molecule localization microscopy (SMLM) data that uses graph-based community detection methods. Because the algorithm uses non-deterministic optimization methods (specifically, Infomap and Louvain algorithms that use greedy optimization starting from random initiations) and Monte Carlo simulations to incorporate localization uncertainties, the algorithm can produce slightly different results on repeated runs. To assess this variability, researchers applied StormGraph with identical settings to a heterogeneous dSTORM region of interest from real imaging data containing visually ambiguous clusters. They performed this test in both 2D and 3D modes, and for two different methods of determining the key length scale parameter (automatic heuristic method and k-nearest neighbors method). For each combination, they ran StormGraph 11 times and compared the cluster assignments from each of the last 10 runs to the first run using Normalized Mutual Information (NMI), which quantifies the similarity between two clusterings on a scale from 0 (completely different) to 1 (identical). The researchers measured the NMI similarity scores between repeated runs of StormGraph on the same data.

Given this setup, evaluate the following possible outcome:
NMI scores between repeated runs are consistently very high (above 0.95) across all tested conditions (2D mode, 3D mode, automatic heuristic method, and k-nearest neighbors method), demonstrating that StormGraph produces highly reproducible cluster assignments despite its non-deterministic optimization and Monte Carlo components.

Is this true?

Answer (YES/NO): NO